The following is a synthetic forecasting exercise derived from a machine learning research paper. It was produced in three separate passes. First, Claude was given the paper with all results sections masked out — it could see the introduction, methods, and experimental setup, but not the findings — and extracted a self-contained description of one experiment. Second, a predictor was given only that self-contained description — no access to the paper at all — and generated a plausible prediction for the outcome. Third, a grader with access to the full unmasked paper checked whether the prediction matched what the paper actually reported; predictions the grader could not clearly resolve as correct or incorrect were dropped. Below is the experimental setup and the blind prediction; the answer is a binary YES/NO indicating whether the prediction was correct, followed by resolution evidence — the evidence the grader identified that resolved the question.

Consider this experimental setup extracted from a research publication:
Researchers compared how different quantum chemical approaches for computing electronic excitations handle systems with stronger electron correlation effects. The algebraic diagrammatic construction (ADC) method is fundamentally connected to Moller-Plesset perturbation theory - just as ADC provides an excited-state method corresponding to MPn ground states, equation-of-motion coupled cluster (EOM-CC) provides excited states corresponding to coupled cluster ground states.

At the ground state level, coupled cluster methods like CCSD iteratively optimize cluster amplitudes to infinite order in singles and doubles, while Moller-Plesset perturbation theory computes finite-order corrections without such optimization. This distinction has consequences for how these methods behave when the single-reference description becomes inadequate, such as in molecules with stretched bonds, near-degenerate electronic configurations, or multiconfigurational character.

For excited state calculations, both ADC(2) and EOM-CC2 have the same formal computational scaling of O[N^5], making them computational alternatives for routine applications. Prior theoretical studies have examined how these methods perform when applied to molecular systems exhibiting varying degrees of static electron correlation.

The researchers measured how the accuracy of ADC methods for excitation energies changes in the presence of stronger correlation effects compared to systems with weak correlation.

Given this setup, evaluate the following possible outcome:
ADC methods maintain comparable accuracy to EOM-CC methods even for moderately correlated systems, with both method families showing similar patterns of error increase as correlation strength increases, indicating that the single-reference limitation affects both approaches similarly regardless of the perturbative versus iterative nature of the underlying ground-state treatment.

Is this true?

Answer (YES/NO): NO